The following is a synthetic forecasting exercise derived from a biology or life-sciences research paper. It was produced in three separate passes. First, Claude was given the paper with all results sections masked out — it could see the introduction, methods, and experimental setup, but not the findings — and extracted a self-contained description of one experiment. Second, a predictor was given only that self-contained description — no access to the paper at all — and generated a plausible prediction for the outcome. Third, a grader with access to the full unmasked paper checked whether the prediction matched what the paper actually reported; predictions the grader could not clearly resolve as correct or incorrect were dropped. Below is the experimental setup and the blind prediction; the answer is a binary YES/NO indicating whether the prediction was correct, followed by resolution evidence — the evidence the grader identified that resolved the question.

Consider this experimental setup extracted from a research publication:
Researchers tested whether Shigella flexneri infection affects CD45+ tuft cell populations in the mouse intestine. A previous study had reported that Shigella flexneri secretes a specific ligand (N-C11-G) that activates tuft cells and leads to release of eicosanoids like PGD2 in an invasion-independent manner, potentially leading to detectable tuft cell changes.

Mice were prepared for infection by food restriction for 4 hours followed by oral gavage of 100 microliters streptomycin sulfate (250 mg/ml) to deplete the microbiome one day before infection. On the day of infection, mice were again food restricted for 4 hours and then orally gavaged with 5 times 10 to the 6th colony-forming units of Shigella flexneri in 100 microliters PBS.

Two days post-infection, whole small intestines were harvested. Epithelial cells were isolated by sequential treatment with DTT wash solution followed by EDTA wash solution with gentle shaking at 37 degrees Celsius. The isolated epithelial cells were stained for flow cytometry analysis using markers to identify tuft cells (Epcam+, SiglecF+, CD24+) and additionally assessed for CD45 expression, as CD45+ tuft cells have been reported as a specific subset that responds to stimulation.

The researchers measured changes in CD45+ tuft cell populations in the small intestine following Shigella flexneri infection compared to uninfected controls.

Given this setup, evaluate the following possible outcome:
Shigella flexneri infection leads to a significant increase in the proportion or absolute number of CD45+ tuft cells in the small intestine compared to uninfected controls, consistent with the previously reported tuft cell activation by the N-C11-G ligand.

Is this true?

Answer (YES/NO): NO